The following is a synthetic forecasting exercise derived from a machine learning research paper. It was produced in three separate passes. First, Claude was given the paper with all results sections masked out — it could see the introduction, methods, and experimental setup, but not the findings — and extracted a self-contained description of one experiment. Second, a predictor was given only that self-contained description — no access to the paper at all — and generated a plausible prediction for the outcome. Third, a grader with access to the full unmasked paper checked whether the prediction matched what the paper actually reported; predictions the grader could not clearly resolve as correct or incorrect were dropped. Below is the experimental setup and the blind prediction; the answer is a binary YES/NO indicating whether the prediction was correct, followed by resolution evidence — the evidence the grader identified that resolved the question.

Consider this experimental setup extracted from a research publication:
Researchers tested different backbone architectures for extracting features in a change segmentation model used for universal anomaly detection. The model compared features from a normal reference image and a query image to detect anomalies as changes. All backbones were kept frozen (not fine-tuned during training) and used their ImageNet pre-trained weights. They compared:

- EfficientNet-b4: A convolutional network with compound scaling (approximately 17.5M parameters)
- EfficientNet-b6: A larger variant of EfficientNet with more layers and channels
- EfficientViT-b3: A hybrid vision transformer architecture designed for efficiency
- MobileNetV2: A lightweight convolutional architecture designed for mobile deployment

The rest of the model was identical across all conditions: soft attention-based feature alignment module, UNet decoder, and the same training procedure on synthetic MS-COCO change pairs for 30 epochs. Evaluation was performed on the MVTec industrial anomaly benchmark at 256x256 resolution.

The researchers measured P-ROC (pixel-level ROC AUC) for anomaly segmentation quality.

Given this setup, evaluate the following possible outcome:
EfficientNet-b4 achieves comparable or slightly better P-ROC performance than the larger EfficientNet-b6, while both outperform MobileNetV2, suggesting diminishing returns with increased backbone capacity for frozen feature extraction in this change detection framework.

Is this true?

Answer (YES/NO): NO